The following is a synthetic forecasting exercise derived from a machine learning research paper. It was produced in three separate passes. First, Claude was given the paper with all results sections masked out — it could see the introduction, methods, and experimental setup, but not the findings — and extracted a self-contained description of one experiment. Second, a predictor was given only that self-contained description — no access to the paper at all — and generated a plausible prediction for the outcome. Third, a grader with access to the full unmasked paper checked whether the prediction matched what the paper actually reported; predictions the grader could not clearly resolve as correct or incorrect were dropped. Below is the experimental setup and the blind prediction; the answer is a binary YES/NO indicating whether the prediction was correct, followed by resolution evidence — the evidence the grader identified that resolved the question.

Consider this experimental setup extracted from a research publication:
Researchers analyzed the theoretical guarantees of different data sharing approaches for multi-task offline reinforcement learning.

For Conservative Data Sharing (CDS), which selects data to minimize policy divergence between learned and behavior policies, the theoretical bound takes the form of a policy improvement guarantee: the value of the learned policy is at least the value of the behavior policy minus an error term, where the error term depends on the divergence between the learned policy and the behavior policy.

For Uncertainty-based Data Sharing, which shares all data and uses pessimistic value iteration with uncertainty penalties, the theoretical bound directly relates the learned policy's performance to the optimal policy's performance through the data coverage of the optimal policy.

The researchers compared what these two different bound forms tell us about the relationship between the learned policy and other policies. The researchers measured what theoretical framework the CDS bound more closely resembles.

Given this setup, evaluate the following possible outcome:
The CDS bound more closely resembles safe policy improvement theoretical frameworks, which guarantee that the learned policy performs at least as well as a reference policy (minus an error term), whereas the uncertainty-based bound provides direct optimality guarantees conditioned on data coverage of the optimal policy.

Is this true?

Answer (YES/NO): NO